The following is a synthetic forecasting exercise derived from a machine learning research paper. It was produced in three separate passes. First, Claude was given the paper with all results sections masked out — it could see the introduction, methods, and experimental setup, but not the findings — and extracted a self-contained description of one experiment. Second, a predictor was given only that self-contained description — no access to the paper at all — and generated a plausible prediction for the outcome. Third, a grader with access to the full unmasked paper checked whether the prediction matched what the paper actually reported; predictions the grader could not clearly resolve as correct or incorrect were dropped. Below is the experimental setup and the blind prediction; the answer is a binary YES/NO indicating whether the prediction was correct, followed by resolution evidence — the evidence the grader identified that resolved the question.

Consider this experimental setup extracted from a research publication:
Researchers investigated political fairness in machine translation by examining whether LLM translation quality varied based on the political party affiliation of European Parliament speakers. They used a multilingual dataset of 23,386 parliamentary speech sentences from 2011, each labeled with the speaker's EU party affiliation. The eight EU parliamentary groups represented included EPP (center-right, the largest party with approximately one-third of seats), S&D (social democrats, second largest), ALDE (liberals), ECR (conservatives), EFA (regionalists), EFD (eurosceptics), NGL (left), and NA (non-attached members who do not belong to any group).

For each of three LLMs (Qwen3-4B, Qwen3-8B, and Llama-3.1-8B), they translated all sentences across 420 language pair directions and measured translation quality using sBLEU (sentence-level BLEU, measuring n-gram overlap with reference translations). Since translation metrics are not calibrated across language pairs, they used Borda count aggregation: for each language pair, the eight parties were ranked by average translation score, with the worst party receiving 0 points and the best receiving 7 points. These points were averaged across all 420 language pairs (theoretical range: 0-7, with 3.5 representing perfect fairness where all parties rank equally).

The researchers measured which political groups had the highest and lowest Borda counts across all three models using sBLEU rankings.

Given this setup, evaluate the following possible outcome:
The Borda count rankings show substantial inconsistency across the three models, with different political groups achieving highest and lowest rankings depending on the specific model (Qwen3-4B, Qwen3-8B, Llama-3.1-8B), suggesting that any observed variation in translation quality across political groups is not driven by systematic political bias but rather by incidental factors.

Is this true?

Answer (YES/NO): NO